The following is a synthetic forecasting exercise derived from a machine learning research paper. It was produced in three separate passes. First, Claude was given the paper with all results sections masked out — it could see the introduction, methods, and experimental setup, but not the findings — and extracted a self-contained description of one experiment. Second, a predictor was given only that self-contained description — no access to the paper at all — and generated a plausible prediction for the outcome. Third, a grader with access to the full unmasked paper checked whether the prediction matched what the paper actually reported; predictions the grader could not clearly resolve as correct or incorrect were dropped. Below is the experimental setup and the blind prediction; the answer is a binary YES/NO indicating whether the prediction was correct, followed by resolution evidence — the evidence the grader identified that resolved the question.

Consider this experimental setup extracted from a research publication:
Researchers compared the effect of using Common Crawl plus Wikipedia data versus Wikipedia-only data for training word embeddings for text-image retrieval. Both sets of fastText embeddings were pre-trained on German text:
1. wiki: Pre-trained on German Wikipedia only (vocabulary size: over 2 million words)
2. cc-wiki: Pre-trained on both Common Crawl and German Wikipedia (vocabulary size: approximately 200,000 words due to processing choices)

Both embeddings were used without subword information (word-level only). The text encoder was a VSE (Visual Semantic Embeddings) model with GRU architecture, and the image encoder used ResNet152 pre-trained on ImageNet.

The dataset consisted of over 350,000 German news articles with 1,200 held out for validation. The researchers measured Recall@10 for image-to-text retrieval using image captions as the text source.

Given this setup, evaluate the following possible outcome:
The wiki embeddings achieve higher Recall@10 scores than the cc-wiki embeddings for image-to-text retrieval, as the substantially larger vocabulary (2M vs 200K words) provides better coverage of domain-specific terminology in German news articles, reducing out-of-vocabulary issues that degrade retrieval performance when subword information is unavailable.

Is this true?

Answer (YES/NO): YES